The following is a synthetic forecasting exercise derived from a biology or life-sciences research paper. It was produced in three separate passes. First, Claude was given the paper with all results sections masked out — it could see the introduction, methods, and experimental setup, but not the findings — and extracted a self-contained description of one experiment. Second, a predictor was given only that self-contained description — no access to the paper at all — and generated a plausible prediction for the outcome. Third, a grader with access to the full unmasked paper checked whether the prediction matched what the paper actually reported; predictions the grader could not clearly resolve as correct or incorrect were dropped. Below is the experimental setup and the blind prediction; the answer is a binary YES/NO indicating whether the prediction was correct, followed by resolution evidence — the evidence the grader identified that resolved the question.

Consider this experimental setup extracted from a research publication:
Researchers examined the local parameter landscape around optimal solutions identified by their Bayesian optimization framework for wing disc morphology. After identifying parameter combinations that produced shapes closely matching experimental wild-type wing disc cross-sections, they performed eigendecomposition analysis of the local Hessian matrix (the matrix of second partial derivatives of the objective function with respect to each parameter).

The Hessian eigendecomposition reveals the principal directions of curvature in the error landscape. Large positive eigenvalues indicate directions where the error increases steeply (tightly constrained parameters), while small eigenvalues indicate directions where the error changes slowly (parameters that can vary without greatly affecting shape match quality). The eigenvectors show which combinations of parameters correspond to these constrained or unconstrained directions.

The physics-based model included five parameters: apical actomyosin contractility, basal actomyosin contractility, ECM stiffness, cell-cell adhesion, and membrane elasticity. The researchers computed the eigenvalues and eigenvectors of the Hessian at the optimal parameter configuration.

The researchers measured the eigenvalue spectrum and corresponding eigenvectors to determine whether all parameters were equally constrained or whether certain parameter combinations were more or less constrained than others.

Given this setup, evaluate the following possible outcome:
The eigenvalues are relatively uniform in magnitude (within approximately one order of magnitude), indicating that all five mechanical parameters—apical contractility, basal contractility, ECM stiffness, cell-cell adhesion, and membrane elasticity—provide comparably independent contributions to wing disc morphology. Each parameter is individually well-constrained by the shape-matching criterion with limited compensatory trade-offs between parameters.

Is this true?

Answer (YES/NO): NO